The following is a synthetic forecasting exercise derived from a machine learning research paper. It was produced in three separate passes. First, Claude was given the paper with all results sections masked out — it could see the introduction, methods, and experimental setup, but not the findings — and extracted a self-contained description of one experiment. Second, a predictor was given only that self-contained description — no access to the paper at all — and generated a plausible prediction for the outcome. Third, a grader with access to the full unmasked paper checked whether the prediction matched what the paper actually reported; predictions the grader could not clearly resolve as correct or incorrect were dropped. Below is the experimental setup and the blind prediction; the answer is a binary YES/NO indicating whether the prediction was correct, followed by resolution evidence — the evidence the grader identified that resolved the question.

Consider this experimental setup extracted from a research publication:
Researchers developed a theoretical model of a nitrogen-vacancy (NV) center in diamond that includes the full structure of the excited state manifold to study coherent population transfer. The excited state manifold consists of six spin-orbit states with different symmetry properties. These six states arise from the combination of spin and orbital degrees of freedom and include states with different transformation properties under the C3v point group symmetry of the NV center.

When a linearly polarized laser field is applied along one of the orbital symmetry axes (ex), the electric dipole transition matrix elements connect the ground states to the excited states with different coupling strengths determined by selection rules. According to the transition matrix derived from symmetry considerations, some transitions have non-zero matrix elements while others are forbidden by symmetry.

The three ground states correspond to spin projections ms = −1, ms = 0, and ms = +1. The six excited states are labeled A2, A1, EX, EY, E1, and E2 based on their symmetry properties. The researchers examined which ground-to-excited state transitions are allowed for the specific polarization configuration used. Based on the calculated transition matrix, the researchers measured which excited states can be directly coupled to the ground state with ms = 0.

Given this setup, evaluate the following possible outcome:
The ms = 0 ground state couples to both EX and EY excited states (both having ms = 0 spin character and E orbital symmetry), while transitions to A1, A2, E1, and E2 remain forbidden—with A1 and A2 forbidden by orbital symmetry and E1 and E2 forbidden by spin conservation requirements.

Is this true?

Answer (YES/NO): NO